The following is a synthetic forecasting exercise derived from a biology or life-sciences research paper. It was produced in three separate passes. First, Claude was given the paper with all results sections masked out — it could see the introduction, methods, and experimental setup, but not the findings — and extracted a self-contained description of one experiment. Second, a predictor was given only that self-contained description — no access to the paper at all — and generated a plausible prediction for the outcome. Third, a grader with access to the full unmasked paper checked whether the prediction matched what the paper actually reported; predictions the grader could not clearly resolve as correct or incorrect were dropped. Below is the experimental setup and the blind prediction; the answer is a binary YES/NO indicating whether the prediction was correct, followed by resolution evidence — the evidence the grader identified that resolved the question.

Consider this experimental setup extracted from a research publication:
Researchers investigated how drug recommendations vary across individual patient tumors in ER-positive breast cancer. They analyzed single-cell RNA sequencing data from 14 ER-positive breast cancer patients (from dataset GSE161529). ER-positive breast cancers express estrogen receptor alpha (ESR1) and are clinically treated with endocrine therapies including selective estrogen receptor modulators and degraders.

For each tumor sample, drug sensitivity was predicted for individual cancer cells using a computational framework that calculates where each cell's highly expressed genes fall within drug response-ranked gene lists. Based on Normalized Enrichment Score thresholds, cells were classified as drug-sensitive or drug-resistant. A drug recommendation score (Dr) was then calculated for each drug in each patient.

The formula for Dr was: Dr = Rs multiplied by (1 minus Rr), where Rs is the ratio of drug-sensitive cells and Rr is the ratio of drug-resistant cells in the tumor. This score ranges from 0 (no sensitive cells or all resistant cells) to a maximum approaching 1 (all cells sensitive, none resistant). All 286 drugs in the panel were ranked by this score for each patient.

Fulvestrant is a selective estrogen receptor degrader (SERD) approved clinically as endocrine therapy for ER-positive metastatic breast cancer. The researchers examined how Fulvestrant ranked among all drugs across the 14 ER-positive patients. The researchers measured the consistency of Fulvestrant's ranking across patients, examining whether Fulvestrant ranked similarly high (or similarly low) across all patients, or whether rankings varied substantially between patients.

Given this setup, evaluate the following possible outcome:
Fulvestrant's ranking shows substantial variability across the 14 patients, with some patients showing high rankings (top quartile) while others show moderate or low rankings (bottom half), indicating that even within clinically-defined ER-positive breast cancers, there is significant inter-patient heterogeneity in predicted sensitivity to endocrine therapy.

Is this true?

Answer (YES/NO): NO